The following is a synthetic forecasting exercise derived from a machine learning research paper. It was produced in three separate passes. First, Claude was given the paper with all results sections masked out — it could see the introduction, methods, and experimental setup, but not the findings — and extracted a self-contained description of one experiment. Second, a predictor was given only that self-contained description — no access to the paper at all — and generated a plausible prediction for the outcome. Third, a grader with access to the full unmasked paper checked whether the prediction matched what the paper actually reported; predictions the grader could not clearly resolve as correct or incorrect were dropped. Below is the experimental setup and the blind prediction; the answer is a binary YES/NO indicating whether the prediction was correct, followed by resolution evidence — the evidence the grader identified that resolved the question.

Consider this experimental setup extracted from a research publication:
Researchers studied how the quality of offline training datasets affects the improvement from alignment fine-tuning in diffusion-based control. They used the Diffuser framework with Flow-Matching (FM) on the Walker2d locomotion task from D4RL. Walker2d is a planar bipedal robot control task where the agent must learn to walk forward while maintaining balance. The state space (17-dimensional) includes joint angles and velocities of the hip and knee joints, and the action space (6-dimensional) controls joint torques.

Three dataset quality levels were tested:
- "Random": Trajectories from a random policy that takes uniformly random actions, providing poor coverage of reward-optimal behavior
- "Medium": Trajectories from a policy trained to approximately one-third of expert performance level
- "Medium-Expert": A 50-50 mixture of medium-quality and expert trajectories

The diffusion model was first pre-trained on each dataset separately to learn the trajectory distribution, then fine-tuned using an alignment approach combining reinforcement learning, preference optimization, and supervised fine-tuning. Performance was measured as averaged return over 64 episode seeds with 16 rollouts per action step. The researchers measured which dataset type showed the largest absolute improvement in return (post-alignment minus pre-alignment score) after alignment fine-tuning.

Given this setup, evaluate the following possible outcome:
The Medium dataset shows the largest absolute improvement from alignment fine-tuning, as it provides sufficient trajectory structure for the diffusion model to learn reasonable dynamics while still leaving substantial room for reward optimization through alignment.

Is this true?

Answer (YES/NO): YES